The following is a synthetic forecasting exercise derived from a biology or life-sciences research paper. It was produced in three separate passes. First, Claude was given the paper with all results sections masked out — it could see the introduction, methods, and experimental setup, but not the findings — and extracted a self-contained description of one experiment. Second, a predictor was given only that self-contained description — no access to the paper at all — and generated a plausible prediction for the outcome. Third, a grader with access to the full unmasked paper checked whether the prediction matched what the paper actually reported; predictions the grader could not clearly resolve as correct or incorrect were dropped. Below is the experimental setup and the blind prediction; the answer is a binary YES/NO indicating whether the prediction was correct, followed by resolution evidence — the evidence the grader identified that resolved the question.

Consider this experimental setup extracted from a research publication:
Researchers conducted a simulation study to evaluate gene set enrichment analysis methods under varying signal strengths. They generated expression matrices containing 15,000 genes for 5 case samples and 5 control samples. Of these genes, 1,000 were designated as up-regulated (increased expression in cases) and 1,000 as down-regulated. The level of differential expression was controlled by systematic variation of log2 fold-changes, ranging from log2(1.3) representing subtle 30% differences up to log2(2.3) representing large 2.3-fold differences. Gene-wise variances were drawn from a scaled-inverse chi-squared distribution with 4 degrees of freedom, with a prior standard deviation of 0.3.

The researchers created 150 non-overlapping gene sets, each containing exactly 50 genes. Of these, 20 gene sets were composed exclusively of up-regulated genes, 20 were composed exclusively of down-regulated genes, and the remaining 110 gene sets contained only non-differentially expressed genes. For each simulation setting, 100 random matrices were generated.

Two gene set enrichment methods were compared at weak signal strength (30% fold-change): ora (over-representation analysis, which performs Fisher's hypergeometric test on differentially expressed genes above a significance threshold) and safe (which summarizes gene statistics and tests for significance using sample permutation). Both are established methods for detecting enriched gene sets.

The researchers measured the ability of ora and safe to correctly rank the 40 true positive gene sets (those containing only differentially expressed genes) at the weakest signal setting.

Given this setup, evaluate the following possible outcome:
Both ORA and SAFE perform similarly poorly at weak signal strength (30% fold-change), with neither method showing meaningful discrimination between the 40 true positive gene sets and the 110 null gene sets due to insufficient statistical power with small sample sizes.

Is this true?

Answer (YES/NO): NO